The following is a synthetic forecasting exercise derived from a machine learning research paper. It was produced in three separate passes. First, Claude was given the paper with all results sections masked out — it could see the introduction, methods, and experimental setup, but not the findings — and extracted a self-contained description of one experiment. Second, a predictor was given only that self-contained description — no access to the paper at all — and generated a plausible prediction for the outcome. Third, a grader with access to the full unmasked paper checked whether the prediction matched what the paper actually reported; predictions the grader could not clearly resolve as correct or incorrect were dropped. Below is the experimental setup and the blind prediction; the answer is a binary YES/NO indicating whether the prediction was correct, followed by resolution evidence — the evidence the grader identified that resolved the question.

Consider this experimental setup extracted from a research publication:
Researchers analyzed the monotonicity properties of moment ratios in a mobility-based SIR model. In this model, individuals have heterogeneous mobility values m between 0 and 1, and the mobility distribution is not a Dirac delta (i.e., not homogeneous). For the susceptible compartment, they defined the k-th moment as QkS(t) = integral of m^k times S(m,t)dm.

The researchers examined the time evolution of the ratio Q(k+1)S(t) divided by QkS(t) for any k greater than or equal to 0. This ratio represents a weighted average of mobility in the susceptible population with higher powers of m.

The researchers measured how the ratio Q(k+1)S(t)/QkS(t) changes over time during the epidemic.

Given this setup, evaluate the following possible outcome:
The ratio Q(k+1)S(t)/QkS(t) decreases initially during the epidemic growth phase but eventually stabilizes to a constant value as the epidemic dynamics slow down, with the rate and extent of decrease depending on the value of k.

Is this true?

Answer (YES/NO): NO